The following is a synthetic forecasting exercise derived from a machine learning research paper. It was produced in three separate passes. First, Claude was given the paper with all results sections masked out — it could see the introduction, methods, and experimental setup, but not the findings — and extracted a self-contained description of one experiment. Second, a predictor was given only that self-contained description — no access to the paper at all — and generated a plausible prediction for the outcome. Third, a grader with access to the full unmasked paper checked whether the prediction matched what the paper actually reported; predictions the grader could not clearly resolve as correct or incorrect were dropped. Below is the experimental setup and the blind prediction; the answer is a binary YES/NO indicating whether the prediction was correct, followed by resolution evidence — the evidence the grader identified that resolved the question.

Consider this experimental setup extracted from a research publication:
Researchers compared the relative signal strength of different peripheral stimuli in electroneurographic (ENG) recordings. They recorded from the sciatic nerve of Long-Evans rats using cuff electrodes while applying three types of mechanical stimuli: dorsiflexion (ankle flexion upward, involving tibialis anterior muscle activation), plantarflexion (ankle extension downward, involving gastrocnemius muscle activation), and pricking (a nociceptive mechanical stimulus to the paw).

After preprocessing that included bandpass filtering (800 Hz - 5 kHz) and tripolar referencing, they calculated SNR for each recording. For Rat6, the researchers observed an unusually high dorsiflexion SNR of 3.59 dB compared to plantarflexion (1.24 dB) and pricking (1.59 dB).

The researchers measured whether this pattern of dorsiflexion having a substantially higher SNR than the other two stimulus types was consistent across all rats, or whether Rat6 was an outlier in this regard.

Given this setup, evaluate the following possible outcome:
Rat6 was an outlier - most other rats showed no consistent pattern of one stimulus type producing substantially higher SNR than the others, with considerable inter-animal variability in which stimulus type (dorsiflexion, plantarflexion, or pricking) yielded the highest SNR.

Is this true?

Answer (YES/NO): NO